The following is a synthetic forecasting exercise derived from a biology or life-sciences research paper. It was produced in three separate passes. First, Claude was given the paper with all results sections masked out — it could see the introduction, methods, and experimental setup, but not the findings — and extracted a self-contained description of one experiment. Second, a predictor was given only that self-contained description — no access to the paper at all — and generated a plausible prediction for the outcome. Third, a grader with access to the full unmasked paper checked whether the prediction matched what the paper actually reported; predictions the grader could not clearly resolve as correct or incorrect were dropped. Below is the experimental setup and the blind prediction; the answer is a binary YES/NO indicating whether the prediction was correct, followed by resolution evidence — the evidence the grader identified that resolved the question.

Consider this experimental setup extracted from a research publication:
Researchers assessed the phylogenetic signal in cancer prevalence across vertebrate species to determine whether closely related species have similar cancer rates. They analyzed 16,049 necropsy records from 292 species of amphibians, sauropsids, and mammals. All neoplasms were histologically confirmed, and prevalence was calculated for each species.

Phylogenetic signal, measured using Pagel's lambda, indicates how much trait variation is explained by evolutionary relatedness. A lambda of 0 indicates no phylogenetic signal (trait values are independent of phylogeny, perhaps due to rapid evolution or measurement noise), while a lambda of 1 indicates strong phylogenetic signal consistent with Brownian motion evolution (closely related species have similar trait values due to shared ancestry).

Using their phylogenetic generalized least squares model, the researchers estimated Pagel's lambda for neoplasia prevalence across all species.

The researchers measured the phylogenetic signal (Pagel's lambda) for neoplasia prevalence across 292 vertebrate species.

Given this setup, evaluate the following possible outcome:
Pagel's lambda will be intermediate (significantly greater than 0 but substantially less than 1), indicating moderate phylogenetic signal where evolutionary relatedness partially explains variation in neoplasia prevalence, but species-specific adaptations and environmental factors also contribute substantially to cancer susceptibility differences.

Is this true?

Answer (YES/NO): YES